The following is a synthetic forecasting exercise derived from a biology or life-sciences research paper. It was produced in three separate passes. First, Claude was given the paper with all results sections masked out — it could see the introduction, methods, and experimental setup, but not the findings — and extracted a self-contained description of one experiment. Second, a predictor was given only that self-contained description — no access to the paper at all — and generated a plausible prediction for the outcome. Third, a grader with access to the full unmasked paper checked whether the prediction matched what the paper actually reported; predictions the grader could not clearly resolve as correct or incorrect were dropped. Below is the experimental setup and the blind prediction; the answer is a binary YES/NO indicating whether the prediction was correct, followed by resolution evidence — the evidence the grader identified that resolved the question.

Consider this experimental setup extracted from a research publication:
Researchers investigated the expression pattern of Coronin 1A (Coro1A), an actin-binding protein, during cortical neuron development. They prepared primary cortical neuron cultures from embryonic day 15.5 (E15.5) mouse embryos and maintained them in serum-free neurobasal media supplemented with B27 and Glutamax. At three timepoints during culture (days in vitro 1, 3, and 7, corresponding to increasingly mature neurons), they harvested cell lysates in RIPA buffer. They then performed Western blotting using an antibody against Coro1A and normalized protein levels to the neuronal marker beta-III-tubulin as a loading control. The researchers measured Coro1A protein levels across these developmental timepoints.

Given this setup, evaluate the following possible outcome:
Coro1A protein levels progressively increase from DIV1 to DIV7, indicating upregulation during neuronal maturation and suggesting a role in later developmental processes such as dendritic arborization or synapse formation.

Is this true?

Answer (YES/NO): NO